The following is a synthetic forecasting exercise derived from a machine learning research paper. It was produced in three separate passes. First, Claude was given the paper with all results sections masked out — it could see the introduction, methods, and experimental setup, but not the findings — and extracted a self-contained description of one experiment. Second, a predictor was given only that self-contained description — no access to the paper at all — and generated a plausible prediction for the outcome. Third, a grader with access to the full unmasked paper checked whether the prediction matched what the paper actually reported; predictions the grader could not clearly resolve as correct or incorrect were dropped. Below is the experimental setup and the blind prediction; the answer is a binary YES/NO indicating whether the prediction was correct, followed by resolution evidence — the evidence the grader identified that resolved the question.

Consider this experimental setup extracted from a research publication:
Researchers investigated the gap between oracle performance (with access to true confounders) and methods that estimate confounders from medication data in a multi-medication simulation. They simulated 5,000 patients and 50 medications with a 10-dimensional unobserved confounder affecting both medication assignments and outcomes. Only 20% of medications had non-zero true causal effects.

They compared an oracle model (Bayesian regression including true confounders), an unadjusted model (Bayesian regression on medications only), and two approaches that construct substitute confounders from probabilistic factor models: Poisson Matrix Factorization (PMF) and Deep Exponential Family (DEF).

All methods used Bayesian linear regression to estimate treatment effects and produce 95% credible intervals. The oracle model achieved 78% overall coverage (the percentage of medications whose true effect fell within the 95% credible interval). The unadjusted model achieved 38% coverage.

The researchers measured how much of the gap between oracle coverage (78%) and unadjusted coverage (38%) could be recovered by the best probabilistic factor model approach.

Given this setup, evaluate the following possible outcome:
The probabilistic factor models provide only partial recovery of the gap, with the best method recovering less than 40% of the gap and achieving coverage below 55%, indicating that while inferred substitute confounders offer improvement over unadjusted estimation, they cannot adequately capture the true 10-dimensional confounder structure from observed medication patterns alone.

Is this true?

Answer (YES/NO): YES